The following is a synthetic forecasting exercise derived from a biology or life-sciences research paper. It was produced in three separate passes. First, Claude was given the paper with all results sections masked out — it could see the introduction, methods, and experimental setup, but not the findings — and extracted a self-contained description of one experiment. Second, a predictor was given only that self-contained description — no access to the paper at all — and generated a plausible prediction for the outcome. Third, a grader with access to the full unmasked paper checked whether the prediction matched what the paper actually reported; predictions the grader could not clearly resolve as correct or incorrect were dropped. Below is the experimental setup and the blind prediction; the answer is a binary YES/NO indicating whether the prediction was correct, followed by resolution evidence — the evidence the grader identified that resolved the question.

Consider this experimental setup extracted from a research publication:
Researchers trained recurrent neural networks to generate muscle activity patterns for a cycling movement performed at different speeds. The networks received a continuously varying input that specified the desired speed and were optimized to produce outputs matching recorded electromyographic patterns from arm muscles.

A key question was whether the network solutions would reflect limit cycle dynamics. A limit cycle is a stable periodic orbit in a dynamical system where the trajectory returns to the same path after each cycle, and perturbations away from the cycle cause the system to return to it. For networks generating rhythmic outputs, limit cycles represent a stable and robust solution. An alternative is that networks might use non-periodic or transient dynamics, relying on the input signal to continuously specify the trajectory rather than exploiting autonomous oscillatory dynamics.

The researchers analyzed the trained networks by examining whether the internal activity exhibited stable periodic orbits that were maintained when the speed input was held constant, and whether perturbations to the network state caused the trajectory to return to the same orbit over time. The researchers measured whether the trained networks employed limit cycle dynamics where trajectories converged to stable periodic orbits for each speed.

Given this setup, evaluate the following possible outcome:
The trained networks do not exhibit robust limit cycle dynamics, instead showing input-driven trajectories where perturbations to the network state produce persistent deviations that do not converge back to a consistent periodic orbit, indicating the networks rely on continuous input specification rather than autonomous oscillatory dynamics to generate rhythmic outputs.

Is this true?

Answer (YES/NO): NO